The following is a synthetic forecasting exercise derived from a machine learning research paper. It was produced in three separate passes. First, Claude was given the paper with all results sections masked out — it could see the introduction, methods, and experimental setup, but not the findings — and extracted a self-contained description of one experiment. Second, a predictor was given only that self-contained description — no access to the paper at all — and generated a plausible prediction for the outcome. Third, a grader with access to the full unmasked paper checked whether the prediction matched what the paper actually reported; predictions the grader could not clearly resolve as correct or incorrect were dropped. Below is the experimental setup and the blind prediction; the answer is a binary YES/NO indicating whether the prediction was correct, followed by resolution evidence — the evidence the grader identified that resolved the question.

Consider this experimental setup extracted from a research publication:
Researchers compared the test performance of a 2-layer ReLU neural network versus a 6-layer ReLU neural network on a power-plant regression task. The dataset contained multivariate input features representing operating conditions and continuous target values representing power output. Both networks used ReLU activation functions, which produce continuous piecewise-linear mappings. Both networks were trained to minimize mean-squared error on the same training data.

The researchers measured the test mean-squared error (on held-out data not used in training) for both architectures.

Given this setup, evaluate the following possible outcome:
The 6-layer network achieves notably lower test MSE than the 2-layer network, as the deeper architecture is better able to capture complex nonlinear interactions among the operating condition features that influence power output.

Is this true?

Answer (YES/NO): NO